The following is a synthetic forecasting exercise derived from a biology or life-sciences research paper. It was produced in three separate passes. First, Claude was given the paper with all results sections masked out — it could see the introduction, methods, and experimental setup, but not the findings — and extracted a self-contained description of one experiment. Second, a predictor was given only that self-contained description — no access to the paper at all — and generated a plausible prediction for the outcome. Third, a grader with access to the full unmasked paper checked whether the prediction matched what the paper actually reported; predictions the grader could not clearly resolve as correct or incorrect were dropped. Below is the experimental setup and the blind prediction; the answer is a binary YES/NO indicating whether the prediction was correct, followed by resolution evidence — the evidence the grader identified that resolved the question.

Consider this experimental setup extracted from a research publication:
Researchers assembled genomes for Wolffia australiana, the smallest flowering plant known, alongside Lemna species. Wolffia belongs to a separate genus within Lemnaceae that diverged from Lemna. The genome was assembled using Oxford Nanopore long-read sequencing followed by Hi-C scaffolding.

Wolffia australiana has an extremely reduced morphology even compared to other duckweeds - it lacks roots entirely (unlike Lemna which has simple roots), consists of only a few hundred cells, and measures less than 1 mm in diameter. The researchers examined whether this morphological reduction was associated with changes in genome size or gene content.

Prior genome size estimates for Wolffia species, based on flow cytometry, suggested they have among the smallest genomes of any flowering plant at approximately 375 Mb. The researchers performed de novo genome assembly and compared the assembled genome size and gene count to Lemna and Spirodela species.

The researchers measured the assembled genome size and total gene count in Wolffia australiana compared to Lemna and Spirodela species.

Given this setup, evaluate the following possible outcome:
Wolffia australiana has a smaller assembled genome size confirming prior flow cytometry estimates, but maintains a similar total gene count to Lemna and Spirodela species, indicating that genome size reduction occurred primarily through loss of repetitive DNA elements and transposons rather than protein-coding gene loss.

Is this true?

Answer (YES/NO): NO